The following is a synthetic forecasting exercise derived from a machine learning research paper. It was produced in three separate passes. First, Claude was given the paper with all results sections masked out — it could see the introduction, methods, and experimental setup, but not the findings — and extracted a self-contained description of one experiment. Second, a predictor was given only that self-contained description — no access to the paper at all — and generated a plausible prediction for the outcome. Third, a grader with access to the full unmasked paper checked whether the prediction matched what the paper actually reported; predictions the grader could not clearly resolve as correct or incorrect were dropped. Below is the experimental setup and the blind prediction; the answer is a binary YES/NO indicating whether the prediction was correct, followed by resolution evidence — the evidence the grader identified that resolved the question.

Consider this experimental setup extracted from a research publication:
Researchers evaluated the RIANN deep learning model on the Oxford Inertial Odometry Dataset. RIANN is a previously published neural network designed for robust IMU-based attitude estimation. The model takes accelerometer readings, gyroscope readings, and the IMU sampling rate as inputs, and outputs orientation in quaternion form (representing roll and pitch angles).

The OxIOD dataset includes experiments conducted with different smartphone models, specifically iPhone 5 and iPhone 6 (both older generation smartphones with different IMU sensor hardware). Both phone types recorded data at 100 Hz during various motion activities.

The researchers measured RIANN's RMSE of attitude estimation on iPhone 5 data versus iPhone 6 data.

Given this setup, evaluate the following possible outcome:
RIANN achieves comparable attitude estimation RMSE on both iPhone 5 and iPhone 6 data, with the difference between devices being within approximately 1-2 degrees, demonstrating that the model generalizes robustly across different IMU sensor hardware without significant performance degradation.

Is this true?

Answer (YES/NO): YES